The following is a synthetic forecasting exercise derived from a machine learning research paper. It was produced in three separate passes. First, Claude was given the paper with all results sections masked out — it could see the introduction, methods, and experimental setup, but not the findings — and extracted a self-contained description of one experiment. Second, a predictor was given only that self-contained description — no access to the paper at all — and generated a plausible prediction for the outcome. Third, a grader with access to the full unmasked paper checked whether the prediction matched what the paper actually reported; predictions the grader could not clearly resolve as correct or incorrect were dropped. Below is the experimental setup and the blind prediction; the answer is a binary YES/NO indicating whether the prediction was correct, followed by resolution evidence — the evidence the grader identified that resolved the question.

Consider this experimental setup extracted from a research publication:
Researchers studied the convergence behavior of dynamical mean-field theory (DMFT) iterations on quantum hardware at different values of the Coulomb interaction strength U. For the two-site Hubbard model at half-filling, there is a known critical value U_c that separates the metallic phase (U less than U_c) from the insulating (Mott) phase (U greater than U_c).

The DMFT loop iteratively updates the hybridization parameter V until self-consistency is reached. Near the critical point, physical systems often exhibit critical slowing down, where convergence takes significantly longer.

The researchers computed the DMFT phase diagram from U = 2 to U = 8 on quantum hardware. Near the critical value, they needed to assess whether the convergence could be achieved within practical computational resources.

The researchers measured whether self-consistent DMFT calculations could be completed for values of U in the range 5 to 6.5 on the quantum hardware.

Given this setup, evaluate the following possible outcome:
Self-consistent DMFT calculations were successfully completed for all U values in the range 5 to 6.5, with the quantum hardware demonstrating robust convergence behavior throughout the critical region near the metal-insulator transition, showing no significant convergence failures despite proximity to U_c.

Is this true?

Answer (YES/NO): NO